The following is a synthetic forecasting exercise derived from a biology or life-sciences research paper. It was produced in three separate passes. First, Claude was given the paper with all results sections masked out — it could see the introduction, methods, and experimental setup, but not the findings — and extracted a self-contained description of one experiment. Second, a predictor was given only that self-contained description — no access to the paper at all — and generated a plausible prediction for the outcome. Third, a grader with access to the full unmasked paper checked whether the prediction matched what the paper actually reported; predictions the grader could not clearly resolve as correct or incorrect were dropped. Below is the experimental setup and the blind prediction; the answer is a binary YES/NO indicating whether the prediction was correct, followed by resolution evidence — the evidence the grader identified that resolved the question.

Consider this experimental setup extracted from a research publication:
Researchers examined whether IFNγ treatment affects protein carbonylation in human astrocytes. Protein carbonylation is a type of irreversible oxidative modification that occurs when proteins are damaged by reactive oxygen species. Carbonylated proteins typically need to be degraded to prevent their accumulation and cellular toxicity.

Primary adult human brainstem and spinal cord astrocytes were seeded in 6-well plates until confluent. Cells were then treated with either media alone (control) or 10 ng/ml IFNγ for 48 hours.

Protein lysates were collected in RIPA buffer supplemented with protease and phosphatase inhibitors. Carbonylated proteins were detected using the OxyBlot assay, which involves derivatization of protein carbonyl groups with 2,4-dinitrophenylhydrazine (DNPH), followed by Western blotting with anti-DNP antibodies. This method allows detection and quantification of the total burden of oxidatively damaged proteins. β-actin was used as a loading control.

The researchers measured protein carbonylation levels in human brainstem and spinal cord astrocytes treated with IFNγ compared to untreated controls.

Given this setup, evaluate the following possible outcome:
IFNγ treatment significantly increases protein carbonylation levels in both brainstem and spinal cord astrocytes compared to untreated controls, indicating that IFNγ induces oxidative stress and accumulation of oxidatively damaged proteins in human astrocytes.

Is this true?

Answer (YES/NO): NO